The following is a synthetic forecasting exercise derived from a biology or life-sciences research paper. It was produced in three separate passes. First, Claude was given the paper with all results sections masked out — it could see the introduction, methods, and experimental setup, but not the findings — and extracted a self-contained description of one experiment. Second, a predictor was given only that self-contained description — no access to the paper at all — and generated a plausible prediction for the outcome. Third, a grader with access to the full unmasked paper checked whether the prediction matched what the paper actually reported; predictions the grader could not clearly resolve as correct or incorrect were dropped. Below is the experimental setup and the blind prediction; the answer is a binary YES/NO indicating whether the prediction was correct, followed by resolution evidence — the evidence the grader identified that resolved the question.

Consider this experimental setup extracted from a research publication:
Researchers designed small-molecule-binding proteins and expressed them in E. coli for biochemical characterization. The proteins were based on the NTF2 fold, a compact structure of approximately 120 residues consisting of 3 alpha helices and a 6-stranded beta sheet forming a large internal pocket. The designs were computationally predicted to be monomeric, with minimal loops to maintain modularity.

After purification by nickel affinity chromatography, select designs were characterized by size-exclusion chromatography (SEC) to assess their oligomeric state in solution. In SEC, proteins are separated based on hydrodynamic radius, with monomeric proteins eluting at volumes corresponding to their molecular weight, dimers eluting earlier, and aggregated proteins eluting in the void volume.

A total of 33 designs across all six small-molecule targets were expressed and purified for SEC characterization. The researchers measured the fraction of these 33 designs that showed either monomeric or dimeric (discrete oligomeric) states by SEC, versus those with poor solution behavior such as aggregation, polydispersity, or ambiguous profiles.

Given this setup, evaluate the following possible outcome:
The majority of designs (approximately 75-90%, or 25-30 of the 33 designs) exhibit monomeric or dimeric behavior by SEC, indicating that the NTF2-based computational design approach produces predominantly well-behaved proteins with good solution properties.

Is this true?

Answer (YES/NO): NO